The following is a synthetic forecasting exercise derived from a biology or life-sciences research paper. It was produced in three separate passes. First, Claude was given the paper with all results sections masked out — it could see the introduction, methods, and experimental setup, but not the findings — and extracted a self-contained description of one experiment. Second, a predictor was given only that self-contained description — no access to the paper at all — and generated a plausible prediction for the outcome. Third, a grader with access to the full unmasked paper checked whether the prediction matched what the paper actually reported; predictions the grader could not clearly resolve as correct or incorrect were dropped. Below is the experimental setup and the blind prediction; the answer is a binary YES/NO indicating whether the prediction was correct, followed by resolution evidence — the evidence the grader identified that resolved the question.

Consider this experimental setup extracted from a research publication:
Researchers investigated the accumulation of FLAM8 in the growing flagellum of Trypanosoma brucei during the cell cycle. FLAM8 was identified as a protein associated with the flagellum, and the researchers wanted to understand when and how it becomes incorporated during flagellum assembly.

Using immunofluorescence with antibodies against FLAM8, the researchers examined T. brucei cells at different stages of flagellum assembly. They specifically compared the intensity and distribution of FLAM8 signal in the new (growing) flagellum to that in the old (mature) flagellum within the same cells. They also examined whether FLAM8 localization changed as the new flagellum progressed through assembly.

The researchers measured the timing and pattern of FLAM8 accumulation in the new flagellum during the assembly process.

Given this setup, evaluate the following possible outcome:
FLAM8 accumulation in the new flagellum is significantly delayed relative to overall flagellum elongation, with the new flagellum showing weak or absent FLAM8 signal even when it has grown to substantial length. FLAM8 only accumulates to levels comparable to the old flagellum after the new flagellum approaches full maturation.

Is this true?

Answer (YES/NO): YES